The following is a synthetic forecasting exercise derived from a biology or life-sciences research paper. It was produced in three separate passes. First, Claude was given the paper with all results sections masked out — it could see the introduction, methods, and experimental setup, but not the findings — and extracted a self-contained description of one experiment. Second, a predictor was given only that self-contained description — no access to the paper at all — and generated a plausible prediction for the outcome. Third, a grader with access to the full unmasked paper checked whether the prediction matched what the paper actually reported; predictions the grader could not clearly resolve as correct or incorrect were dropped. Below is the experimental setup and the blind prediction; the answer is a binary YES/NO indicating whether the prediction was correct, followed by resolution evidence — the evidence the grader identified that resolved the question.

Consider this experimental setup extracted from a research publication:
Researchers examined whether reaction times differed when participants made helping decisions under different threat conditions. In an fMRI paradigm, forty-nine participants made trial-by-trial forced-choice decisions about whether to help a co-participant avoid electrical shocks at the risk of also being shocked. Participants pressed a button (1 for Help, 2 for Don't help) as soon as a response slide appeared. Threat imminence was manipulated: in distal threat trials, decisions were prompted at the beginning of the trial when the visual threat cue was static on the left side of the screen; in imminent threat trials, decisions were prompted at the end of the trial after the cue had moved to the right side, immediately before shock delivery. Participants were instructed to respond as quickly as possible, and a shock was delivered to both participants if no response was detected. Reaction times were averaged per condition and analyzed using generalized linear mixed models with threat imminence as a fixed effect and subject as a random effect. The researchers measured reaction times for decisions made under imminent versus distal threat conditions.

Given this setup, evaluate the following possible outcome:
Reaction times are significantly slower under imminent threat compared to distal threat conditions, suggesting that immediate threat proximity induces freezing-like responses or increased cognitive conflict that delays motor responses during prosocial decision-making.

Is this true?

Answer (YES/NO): NO